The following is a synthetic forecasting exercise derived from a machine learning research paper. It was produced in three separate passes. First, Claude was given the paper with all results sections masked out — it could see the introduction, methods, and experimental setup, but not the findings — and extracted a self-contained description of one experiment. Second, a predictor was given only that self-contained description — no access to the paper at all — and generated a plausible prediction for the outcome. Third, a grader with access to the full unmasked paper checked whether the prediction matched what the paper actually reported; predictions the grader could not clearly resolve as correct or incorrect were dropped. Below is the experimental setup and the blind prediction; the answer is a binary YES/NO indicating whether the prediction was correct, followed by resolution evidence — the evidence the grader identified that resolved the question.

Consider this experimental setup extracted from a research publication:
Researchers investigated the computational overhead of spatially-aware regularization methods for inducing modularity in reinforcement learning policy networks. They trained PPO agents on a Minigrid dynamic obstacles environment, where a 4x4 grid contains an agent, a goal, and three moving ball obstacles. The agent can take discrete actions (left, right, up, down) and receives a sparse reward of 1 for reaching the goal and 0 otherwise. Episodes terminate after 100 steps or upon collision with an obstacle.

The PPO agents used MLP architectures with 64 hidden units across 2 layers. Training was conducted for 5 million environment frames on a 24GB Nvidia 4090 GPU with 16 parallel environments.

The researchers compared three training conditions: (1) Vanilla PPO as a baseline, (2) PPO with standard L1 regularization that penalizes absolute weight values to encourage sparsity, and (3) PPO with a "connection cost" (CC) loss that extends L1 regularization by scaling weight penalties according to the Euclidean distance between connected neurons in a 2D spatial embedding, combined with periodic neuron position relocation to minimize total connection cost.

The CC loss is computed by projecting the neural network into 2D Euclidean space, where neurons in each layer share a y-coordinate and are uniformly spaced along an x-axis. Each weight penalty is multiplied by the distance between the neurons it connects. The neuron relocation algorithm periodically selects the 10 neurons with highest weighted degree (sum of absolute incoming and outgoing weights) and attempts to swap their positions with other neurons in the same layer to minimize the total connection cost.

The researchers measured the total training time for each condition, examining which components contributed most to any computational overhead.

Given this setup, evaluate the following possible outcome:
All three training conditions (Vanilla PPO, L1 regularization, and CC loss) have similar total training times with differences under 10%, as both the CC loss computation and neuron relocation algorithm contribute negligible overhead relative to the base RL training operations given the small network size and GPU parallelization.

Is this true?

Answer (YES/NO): NO